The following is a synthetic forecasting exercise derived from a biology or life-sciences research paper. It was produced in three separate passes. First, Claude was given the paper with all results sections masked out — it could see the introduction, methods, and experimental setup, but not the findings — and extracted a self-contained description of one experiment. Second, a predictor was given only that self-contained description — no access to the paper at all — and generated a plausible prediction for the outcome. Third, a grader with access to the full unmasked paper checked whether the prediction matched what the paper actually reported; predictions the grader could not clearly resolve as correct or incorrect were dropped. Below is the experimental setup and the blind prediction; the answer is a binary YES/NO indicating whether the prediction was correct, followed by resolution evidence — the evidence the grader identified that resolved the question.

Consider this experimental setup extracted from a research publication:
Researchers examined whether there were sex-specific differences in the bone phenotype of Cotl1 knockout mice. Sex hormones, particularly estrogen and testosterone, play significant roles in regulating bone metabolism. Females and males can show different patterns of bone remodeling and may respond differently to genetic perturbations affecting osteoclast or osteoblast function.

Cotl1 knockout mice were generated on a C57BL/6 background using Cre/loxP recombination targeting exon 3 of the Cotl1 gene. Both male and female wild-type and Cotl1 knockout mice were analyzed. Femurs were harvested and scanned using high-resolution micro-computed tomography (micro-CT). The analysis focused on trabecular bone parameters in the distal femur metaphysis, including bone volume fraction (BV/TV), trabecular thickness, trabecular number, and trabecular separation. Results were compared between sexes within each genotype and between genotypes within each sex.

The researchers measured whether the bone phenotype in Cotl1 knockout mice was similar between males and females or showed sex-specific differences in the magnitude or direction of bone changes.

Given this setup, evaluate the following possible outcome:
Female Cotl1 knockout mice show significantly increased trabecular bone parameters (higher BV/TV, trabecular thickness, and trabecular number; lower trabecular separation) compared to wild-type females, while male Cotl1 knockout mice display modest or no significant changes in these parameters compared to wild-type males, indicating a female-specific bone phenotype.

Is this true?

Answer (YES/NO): NO